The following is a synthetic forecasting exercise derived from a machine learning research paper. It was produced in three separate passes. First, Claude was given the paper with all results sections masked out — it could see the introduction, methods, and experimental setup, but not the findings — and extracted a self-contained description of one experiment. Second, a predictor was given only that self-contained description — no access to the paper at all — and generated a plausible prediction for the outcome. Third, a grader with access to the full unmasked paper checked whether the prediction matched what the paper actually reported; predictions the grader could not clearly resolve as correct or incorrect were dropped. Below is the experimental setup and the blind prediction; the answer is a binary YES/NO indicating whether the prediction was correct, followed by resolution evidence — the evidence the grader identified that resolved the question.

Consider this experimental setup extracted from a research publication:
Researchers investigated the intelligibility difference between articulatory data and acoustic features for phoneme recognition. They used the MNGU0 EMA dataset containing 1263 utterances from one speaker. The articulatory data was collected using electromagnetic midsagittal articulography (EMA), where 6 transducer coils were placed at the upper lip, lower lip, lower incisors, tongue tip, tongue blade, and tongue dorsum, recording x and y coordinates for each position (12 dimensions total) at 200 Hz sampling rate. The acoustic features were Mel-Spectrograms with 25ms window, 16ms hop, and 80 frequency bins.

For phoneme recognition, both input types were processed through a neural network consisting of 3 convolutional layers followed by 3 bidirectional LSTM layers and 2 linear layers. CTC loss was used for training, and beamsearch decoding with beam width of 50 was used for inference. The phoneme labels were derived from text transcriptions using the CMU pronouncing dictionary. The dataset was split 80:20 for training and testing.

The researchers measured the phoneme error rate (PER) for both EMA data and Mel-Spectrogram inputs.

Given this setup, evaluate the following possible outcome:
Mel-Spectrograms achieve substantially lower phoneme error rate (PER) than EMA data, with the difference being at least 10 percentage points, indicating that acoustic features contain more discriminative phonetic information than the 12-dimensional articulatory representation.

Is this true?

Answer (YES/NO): NO